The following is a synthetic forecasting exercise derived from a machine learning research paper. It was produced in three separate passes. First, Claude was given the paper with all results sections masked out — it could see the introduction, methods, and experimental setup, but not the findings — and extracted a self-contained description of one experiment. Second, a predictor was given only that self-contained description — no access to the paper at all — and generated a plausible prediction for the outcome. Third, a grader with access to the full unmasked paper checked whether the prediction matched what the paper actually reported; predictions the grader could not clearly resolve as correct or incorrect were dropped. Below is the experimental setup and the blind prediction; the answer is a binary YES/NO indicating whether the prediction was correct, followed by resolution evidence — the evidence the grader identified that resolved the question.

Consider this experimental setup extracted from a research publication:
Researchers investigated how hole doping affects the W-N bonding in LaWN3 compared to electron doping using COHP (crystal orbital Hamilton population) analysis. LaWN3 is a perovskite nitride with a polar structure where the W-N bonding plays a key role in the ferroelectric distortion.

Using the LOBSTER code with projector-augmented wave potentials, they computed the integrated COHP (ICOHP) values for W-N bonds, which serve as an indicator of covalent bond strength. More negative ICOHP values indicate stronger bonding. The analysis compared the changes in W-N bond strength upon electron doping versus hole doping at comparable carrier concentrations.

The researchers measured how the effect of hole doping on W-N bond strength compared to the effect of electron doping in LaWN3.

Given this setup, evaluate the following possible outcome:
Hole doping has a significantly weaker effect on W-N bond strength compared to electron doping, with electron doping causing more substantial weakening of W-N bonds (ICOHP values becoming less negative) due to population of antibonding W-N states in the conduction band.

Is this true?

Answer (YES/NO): YES